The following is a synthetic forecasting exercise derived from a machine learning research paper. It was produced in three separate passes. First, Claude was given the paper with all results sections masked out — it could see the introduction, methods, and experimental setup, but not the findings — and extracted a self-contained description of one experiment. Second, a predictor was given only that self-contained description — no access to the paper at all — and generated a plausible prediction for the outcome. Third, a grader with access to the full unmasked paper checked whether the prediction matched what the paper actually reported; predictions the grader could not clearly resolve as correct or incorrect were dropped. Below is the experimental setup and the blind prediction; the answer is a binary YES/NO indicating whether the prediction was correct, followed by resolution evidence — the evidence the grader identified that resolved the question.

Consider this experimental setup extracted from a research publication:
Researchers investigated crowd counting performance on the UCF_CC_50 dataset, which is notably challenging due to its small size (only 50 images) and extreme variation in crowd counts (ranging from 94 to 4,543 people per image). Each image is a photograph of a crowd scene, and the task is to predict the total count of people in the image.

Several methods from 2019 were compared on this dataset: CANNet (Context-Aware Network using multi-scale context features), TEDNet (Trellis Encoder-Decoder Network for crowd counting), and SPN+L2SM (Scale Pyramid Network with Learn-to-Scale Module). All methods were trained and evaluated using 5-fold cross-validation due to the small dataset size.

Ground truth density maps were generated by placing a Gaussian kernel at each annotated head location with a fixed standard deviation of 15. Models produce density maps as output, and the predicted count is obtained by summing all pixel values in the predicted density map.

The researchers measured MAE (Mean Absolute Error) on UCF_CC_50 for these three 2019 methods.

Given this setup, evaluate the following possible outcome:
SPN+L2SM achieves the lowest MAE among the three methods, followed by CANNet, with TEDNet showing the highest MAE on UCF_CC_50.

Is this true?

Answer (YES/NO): YES